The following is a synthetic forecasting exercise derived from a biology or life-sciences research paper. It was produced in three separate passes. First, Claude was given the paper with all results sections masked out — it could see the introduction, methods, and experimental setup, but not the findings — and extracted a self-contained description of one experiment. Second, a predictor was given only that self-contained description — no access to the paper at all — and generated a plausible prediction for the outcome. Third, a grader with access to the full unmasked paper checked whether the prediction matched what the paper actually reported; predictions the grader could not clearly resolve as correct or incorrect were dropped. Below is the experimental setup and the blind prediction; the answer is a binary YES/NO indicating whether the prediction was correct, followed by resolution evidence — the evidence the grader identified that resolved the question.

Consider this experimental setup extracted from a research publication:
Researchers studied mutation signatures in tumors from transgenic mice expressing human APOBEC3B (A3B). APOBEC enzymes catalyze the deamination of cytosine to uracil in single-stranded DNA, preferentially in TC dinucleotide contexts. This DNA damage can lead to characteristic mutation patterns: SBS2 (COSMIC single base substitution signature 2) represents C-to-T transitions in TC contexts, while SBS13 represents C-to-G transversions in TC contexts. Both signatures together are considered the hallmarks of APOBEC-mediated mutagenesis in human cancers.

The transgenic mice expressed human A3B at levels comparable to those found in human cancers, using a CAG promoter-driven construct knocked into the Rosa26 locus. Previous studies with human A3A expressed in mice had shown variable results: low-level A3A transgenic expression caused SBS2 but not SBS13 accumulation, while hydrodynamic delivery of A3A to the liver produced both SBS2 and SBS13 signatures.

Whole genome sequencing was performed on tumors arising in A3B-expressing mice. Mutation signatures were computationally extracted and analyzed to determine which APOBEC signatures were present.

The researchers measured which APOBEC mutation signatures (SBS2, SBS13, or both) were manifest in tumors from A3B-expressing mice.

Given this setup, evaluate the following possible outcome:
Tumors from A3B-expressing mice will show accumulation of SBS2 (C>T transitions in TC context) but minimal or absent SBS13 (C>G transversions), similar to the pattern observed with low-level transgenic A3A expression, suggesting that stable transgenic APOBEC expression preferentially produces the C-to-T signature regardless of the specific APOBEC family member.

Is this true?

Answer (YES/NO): YES